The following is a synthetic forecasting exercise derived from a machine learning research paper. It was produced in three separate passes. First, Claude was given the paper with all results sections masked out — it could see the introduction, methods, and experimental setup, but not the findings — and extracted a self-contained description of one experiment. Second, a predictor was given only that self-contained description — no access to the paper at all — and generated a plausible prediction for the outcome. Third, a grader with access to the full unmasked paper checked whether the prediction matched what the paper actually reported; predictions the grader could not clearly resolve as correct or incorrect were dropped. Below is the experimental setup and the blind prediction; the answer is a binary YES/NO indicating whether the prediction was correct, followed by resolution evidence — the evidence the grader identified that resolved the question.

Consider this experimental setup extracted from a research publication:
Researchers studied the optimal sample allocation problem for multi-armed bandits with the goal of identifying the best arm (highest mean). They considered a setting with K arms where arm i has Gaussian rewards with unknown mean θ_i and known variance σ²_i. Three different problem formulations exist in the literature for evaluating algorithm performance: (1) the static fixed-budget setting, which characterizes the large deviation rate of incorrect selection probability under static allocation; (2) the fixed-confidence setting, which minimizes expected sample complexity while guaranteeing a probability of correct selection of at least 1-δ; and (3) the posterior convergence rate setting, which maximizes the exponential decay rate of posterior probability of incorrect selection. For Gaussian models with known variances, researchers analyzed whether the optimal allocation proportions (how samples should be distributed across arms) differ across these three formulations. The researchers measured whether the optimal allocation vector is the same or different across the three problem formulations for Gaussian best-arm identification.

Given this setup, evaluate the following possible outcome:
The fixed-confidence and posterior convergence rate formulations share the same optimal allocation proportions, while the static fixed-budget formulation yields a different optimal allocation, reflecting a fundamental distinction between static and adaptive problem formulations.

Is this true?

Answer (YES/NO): NO